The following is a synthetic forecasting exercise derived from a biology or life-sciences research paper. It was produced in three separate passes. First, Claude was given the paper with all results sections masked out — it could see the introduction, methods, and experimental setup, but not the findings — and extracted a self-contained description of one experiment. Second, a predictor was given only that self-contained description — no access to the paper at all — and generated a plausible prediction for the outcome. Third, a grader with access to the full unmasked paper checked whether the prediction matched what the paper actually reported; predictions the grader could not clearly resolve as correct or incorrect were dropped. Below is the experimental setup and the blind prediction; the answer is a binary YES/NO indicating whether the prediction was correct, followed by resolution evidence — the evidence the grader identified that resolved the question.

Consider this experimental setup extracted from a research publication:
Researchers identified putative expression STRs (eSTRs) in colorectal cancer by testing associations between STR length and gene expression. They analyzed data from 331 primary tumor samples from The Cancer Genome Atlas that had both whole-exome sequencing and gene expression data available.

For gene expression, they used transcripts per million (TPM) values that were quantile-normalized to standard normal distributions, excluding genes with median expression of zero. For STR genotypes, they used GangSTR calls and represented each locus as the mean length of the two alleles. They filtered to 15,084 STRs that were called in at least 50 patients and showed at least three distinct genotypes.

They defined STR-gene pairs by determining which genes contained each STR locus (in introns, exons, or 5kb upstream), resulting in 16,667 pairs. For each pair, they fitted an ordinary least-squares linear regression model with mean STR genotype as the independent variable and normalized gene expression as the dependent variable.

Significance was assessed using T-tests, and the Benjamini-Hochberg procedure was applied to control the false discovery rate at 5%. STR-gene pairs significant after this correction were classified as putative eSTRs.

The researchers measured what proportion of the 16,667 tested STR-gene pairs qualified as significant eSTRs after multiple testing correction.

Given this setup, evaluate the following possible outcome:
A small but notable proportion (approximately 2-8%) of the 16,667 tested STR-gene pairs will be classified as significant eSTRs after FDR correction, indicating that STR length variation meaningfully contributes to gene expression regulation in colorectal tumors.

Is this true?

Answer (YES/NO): YES